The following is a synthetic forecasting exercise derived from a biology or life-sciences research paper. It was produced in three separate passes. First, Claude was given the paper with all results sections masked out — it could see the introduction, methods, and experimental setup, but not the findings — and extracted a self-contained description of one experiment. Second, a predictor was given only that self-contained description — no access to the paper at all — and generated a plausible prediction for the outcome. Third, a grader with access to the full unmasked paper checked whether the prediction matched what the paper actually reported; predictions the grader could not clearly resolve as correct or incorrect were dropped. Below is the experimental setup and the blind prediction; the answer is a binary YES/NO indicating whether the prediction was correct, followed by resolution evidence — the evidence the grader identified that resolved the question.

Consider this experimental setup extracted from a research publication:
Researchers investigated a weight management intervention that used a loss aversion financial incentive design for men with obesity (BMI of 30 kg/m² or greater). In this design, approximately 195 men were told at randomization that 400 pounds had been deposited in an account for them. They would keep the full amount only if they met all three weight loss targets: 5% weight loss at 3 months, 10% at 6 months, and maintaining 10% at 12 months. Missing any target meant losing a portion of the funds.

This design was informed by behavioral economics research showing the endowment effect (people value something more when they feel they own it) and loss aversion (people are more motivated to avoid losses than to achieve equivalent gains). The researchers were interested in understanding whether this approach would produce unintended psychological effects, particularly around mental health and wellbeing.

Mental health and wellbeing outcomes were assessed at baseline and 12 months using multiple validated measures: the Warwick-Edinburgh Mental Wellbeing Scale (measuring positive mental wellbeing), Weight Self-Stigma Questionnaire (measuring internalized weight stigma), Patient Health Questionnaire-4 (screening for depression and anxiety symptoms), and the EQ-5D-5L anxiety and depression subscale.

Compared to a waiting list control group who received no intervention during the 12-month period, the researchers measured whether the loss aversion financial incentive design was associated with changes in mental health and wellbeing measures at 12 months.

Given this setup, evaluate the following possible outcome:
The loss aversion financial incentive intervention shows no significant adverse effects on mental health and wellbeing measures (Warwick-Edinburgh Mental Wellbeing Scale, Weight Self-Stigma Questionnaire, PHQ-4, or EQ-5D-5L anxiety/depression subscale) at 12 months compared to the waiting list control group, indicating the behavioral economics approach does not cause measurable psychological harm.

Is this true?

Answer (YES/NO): YES